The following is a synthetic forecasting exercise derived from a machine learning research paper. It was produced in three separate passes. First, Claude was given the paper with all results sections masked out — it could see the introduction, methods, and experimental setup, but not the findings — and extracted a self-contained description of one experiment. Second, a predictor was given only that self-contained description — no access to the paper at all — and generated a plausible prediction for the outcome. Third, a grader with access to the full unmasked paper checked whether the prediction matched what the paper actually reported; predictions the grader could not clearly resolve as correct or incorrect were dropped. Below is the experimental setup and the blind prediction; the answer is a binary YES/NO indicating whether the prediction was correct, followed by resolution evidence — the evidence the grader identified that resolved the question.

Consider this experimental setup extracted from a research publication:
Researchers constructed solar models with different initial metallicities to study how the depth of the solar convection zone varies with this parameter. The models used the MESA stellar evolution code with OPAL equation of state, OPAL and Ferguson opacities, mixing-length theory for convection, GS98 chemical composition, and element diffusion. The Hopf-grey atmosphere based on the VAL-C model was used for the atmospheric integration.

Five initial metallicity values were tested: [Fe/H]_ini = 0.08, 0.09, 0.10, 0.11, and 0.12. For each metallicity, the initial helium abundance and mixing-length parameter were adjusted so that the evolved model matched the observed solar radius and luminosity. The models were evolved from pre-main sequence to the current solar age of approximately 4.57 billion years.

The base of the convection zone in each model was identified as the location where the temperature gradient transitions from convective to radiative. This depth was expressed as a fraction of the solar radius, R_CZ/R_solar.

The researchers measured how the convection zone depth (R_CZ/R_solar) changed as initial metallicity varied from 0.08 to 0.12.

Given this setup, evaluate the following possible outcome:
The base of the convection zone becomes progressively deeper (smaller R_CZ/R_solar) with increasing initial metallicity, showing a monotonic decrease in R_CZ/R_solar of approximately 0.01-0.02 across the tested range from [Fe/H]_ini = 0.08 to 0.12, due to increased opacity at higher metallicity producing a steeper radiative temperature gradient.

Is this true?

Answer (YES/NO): NO